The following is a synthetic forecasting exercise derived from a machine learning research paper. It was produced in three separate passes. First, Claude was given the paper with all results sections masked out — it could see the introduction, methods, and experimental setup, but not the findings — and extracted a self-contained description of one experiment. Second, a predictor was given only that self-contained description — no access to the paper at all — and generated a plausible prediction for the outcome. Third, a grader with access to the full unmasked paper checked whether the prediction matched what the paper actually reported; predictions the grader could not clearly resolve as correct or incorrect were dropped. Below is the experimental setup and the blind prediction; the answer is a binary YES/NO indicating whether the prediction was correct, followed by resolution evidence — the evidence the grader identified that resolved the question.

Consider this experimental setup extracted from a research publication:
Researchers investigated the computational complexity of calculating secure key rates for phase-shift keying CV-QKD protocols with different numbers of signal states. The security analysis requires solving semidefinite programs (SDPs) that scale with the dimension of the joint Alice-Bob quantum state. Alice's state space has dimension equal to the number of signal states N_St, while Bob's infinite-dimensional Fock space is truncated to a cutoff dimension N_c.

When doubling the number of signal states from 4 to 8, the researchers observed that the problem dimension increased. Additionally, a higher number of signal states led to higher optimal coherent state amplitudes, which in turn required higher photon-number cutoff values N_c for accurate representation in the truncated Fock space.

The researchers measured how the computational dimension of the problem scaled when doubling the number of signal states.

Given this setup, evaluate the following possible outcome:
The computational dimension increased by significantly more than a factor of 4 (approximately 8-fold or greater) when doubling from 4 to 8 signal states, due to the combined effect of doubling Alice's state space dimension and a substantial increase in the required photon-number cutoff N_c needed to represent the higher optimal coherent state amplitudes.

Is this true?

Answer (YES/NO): NO